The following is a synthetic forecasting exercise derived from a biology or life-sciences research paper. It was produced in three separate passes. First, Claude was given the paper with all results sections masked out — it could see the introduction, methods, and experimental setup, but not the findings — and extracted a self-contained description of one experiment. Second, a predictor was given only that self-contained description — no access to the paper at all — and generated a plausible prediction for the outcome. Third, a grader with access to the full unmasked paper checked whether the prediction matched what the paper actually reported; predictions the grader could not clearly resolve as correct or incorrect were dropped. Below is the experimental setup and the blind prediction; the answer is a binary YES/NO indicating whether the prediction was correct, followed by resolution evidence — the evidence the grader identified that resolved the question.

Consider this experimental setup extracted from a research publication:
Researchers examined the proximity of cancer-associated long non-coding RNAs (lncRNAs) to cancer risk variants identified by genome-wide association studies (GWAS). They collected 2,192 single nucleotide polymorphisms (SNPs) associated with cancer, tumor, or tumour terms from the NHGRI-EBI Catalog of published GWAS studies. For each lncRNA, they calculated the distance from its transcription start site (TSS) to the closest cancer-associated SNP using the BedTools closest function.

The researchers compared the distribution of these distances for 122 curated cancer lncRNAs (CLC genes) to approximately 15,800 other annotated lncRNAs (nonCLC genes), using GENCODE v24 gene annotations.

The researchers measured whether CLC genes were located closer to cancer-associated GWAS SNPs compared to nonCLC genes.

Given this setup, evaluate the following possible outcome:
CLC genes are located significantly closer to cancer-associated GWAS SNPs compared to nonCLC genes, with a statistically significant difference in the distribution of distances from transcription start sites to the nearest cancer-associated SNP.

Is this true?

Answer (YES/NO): YES